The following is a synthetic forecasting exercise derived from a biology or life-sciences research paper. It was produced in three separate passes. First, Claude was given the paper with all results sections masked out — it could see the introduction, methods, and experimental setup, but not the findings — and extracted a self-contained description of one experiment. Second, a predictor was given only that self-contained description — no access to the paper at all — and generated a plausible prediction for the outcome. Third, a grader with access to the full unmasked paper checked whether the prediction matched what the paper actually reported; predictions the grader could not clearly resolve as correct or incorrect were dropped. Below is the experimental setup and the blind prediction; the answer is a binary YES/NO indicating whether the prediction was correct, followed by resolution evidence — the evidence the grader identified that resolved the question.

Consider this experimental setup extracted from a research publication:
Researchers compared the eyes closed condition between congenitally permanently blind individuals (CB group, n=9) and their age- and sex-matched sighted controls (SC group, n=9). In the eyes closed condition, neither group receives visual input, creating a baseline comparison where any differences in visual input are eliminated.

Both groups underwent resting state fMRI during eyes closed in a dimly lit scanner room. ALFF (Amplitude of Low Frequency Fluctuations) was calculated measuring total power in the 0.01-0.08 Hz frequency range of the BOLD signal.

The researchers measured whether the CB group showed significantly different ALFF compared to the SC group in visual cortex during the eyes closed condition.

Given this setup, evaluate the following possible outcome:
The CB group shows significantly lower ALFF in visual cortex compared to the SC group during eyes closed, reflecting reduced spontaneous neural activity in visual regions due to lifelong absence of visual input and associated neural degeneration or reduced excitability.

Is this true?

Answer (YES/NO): NO